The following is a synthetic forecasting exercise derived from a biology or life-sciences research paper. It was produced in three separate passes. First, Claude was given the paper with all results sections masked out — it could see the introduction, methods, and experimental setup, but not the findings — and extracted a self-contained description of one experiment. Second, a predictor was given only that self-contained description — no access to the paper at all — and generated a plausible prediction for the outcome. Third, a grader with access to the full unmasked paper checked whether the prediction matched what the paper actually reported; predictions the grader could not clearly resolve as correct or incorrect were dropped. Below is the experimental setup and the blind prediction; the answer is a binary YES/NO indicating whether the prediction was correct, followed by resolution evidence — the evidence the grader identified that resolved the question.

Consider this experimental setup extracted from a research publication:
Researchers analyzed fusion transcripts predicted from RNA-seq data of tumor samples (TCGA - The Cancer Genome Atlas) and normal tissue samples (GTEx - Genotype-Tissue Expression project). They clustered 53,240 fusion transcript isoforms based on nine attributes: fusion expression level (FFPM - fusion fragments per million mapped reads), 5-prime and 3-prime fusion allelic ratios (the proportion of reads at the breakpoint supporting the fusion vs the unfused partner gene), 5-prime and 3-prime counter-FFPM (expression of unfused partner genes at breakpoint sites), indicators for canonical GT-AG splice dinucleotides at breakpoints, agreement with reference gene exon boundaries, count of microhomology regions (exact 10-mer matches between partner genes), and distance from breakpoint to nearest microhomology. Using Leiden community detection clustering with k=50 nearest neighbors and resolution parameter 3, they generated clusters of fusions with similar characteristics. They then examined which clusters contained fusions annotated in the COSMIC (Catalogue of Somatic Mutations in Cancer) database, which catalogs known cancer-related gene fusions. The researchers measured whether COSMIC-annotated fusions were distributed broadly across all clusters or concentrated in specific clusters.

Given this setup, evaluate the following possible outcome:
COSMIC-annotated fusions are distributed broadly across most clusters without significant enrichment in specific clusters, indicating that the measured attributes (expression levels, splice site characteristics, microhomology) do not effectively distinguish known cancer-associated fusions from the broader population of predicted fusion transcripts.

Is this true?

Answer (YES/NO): NO